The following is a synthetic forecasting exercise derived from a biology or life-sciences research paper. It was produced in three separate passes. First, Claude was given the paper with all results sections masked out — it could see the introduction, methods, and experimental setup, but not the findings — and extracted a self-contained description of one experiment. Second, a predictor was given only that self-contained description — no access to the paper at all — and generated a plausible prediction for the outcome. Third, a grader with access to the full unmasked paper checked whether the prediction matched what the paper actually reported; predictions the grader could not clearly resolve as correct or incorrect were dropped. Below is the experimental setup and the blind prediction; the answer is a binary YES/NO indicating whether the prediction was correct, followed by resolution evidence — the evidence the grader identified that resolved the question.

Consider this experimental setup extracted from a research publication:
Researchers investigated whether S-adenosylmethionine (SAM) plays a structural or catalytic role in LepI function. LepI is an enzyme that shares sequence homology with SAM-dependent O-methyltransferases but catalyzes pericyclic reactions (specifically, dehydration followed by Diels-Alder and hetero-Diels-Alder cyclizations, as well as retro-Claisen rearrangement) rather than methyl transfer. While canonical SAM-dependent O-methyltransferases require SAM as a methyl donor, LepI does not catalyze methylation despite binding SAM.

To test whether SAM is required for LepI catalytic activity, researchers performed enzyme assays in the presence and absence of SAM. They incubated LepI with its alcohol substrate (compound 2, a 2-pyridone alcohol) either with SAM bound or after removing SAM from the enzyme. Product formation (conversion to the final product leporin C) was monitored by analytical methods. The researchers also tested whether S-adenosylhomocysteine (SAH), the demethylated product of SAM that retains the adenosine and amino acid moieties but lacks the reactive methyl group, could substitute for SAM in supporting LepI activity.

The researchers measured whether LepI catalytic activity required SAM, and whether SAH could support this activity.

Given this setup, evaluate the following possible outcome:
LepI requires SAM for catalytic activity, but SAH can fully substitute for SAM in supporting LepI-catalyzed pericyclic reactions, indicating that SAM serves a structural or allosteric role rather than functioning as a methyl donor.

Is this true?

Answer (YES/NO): NO